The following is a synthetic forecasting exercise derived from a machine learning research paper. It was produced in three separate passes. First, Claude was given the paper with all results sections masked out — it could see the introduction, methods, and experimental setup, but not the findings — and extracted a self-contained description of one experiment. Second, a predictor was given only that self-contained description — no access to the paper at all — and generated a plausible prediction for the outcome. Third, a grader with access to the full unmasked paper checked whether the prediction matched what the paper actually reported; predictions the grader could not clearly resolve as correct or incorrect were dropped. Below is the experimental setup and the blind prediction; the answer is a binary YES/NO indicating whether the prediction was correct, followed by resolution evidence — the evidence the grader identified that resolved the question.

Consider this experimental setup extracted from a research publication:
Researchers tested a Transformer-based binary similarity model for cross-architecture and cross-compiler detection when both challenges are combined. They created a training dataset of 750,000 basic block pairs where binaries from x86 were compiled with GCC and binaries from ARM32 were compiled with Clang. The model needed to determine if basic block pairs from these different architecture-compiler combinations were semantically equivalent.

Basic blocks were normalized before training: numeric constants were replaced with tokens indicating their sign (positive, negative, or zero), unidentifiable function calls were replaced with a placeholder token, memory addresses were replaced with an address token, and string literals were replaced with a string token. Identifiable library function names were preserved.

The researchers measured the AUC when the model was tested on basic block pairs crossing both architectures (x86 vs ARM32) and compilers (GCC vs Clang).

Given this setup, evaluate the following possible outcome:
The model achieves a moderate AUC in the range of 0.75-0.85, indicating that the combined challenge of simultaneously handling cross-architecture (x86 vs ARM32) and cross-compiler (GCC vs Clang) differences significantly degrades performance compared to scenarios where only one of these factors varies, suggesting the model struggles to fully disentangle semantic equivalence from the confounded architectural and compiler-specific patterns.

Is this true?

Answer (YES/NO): NO